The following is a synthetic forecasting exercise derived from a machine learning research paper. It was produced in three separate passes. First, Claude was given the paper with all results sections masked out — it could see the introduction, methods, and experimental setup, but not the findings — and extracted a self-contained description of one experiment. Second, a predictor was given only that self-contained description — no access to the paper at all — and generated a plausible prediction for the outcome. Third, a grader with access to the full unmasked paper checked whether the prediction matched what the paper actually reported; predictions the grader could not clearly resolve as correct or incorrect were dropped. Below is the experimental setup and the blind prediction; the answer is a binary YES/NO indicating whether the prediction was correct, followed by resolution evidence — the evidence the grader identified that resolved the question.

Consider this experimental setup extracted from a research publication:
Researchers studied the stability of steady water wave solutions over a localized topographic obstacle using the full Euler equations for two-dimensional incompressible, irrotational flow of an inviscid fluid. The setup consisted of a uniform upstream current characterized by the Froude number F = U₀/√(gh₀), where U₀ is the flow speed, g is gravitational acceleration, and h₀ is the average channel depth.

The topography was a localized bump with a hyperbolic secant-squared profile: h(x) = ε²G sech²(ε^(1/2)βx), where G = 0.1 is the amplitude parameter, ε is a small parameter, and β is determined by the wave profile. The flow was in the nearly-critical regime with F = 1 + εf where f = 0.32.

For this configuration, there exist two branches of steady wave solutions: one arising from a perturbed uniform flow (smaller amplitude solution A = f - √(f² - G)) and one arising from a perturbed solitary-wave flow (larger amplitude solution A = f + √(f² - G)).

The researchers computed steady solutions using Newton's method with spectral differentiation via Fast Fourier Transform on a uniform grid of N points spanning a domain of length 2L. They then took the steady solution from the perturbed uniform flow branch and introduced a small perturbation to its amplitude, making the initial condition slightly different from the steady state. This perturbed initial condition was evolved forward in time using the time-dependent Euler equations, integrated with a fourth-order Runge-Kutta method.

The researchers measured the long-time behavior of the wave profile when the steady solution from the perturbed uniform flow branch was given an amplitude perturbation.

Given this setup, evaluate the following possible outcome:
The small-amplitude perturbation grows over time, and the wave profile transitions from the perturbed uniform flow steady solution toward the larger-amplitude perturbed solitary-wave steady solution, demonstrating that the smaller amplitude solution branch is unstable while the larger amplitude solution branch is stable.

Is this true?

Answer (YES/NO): NO